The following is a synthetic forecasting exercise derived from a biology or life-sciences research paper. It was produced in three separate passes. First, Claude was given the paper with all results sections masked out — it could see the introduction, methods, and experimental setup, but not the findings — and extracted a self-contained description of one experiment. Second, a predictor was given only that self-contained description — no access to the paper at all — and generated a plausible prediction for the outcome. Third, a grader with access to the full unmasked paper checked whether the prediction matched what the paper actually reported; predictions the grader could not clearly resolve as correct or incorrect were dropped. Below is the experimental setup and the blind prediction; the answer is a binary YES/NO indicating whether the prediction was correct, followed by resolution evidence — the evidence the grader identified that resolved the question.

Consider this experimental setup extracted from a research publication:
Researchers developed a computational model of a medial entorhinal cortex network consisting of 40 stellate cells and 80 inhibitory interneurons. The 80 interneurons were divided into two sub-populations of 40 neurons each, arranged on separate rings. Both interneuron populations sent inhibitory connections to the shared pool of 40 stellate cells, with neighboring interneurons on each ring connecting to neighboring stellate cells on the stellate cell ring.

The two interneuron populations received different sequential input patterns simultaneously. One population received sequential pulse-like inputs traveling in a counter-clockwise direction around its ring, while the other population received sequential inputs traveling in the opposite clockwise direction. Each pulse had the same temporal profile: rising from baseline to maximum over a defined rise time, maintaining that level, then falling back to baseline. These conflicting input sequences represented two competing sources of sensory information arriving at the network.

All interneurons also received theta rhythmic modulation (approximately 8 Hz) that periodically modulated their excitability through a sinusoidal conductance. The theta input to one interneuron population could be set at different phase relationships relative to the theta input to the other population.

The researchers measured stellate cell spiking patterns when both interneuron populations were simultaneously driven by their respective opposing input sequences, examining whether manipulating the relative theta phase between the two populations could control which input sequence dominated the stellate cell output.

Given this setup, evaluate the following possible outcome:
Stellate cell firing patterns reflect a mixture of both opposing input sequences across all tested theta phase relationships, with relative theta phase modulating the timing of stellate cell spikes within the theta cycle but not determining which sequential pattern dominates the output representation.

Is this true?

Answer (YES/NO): NO